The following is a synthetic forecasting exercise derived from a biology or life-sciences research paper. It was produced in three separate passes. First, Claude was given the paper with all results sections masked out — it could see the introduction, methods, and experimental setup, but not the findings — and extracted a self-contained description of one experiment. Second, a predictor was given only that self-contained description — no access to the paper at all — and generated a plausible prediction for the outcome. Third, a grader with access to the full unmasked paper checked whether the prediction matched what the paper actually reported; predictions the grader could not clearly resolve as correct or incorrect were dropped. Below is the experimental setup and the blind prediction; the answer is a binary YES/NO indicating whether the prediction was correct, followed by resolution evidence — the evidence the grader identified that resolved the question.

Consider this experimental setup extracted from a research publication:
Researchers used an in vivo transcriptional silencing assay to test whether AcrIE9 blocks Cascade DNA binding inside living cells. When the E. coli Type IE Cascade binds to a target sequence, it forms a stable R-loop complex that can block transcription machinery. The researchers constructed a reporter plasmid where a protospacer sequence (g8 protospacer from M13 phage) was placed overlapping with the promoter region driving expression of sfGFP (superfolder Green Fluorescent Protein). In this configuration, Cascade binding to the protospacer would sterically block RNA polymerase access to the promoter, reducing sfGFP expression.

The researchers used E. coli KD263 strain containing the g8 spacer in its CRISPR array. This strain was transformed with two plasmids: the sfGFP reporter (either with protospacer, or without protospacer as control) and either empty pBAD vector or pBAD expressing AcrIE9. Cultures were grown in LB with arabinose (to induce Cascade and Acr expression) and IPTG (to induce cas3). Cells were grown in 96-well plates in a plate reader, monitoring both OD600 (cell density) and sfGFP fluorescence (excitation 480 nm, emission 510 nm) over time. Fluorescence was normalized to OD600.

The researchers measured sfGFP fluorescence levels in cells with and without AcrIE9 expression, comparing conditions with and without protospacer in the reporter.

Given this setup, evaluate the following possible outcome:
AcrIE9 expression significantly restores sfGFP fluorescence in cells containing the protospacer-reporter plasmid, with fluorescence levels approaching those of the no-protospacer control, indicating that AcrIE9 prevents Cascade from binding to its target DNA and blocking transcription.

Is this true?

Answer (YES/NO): YES